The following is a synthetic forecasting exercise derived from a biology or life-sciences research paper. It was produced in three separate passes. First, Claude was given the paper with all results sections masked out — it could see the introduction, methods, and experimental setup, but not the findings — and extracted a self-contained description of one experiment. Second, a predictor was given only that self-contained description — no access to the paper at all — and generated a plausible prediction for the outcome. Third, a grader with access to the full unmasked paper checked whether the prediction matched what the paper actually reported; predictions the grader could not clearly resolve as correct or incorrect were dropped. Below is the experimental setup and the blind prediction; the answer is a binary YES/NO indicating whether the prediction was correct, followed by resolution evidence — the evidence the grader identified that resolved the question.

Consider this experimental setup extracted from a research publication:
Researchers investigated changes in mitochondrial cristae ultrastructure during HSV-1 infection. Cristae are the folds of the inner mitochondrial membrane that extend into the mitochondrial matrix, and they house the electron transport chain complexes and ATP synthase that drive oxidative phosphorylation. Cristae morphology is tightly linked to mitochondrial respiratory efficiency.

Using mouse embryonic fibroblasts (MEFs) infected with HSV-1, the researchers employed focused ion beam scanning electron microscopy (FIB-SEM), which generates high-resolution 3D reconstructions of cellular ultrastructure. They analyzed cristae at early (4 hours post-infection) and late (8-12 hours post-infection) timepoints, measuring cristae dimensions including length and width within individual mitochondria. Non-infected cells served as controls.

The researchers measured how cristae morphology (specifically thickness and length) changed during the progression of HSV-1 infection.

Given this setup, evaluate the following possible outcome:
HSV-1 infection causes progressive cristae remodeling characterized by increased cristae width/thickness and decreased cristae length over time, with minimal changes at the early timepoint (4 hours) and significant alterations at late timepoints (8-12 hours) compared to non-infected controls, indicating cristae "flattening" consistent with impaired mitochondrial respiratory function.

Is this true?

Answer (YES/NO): NO